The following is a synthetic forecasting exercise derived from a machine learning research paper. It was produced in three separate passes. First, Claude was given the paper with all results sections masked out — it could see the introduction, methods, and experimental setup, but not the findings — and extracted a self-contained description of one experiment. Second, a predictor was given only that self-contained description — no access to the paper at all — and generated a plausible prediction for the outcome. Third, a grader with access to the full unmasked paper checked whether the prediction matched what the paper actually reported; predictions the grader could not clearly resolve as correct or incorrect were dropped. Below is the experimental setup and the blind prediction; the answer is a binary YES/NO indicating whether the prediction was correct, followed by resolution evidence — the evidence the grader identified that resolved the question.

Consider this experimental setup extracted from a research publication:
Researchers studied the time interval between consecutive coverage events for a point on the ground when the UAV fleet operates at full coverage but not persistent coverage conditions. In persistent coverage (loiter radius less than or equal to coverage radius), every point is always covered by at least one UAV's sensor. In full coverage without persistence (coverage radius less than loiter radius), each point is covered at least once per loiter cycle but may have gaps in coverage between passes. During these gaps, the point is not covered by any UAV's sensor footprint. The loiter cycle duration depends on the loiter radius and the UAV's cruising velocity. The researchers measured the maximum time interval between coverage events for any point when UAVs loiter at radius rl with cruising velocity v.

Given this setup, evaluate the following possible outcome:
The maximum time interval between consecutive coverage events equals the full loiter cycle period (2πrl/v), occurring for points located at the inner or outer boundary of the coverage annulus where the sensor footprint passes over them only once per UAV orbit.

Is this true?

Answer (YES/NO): YES